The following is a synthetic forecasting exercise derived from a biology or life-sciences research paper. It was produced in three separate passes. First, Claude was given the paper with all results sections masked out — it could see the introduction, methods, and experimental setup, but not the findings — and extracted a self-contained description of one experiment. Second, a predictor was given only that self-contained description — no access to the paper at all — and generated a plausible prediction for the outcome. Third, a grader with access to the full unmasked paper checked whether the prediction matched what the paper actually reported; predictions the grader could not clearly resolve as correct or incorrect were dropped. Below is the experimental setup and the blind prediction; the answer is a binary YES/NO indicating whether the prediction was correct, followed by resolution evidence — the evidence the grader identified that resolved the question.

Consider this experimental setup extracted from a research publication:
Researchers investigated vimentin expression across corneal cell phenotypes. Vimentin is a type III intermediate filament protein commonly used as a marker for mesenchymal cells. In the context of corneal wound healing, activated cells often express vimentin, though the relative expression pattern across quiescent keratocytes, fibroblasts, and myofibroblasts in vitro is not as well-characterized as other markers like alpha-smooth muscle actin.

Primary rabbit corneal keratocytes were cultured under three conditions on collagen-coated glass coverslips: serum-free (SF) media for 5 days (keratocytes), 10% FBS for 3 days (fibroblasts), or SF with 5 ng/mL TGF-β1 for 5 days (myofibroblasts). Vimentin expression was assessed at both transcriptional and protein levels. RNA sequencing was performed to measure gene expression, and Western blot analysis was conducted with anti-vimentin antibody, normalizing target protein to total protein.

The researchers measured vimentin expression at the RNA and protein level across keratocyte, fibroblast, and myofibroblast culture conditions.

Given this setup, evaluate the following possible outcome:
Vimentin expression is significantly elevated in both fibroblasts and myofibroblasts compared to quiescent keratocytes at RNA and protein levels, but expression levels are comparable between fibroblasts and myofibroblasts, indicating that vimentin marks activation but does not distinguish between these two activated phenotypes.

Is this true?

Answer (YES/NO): NO